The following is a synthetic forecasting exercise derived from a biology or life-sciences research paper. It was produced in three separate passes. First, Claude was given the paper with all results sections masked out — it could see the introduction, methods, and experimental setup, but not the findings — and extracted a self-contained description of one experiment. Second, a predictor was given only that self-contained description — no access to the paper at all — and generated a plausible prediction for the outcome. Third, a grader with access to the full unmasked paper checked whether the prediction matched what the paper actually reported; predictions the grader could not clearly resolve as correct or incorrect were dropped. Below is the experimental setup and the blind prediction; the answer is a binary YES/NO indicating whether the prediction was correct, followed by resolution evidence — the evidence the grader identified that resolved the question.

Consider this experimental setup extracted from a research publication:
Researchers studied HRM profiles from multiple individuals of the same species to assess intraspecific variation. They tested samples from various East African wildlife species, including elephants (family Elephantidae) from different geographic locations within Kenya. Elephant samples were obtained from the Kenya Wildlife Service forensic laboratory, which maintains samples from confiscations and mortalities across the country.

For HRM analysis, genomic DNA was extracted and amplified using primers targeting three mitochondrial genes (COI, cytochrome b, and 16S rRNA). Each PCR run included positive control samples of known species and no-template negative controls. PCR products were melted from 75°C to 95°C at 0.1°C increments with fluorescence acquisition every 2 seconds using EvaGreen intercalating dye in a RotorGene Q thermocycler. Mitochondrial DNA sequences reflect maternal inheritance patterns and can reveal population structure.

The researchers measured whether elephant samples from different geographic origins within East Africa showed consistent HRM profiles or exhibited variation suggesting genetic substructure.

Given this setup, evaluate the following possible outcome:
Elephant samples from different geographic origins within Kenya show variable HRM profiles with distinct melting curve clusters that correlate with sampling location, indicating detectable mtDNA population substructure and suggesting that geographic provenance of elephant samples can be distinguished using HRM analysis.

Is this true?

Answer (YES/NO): NO